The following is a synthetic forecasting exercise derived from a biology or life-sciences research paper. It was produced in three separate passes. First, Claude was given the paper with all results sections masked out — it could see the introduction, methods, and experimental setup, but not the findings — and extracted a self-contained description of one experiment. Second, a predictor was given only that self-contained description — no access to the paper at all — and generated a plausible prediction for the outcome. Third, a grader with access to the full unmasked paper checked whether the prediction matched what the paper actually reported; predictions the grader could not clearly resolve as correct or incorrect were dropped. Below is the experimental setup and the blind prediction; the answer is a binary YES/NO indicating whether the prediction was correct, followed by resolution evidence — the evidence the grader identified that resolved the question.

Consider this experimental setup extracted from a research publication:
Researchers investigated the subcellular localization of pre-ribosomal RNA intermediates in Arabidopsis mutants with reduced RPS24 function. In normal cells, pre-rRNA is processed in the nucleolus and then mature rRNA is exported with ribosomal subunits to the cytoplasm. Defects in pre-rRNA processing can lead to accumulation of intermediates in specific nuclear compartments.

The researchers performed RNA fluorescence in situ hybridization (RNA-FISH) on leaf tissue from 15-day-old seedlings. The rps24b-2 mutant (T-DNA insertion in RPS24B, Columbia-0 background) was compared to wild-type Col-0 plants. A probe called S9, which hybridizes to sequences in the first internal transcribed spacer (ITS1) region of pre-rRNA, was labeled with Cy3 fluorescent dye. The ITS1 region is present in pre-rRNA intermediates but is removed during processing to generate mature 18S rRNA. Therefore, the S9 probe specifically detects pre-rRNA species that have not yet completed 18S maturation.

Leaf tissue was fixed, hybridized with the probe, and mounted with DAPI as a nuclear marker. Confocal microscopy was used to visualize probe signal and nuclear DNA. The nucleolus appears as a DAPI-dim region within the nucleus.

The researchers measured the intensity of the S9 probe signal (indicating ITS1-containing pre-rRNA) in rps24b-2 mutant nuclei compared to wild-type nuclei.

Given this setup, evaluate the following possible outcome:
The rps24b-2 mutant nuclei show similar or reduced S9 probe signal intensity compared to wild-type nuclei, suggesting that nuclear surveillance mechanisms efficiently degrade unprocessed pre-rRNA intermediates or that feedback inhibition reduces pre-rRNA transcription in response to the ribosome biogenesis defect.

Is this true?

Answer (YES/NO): NO